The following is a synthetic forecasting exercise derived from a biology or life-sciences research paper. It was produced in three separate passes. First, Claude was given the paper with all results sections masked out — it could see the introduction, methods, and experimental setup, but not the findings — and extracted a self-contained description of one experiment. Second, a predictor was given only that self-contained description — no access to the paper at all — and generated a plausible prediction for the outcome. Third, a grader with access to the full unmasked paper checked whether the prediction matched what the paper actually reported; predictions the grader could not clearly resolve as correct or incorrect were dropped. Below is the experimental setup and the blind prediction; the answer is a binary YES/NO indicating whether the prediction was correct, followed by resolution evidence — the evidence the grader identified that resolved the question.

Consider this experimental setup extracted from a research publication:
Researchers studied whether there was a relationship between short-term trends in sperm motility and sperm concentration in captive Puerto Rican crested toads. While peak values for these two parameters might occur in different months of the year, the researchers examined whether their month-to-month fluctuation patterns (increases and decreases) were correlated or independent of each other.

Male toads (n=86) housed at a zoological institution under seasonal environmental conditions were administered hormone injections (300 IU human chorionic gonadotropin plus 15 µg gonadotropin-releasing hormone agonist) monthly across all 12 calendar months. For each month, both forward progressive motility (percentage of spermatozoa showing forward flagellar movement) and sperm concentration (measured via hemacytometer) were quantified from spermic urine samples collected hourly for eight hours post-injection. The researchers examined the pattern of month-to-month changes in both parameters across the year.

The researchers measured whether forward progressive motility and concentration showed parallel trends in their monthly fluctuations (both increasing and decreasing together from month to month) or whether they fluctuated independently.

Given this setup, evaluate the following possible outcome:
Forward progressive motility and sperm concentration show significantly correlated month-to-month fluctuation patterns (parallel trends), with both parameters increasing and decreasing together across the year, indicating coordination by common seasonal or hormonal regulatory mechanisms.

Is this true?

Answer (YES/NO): NO